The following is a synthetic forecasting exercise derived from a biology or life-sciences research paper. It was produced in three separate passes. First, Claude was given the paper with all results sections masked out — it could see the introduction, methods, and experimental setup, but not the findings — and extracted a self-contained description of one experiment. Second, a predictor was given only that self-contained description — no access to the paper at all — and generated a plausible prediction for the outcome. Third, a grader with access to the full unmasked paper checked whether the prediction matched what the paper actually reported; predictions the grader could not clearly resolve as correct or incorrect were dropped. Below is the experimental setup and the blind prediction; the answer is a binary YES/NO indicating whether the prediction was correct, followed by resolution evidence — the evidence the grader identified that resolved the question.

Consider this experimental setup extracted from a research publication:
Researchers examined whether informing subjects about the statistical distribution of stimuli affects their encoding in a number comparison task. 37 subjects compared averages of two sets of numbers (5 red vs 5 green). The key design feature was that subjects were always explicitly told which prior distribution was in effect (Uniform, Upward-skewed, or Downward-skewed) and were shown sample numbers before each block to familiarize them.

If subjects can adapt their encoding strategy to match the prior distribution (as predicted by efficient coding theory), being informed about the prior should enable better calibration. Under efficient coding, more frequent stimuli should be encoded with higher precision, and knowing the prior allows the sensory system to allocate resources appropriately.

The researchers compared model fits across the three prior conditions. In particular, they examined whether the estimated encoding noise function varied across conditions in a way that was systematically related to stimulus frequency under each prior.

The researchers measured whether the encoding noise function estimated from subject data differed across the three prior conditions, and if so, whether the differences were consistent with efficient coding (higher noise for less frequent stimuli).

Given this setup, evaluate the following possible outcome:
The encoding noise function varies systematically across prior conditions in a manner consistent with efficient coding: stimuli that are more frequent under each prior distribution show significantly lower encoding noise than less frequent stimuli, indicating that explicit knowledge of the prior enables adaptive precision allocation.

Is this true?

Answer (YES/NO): YES